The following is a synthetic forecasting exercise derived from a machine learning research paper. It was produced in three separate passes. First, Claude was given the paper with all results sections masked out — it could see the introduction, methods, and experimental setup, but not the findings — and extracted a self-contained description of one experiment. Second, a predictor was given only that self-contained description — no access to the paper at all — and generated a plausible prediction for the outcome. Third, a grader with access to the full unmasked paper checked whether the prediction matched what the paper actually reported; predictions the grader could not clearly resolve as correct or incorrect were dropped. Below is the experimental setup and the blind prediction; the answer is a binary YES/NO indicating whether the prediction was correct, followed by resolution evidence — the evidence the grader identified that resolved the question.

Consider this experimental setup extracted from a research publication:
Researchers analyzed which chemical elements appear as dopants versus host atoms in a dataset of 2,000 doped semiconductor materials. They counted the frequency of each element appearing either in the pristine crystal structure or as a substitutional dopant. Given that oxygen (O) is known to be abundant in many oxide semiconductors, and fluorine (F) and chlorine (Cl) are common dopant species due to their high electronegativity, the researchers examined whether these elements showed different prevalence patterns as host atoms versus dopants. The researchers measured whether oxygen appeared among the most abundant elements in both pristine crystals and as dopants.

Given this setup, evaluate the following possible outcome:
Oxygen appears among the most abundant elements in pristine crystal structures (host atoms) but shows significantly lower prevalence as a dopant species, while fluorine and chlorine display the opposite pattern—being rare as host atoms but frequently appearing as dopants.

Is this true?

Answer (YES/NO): NO